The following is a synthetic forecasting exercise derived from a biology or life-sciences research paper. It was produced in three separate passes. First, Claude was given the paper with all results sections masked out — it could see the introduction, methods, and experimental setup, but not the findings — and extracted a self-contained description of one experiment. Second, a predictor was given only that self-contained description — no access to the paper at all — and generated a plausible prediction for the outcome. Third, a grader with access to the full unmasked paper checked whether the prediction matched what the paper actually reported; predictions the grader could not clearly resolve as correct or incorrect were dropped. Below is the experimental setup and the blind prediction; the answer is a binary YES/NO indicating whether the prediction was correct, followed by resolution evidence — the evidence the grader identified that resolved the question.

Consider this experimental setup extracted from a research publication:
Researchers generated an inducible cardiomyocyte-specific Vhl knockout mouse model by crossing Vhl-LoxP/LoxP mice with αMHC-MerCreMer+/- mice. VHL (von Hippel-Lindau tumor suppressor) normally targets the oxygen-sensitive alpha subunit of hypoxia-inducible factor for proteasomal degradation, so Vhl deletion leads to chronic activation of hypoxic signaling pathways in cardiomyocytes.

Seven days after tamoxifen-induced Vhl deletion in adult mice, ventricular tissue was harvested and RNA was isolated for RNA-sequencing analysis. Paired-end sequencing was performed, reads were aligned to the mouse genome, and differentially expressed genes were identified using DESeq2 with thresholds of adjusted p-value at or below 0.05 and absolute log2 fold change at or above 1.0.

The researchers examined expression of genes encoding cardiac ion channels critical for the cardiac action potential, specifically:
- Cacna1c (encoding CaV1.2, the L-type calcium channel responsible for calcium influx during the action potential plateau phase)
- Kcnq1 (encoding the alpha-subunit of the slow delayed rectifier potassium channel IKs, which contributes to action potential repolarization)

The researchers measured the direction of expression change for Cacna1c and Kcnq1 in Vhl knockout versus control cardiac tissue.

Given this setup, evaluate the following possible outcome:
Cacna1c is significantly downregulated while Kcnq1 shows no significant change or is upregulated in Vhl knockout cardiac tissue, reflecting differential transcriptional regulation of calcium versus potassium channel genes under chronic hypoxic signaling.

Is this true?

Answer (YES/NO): NO